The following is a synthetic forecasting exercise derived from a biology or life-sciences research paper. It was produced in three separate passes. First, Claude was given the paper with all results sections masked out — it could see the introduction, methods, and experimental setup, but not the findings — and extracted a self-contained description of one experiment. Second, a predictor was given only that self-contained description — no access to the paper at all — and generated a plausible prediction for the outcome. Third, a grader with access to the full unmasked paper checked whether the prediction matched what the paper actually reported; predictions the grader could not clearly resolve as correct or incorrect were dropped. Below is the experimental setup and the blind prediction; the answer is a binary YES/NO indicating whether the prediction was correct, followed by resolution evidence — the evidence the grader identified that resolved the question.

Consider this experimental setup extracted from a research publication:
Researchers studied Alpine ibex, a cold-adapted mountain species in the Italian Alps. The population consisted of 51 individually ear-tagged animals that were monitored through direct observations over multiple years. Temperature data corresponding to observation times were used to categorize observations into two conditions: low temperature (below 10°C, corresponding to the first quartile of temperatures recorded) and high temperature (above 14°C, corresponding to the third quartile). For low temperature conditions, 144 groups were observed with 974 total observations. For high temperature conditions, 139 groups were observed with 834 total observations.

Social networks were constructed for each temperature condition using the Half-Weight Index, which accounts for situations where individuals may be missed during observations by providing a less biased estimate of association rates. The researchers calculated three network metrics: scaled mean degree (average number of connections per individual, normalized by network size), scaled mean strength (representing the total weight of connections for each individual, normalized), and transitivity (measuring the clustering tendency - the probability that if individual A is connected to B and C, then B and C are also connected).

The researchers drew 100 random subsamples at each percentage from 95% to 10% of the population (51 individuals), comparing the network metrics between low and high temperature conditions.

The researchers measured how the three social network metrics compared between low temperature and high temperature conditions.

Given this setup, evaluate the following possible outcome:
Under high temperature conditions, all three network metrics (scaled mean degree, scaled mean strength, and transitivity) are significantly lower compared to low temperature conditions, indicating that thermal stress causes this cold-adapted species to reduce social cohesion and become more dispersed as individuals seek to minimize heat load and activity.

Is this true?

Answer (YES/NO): YES